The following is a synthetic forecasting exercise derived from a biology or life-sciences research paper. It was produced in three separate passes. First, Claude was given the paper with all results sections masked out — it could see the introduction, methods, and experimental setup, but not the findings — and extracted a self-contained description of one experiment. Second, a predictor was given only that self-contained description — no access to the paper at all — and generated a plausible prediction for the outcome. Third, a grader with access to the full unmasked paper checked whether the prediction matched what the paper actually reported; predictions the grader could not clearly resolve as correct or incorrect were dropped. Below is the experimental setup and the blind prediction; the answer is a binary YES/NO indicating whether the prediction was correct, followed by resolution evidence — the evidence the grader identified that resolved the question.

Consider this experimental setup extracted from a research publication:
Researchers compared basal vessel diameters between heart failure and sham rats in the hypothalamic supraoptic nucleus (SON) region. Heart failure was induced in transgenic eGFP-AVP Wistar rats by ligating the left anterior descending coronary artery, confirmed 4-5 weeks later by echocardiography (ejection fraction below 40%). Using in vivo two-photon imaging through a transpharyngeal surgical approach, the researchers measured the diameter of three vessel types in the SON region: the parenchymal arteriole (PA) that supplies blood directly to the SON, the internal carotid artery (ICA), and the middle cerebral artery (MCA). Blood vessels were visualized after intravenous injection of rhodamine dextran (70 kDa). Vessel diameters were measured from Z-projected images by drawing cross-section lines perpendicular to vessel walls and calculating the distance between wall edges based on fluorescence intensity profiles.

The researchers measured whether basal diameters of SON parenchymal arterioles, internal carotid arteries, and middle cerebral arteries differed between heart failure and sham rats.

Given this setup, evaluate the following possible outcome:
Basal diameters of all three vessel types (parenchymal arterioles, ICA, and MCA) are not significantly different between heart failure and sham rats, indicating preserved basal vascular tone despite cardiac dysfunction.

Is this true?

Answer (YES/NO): YES